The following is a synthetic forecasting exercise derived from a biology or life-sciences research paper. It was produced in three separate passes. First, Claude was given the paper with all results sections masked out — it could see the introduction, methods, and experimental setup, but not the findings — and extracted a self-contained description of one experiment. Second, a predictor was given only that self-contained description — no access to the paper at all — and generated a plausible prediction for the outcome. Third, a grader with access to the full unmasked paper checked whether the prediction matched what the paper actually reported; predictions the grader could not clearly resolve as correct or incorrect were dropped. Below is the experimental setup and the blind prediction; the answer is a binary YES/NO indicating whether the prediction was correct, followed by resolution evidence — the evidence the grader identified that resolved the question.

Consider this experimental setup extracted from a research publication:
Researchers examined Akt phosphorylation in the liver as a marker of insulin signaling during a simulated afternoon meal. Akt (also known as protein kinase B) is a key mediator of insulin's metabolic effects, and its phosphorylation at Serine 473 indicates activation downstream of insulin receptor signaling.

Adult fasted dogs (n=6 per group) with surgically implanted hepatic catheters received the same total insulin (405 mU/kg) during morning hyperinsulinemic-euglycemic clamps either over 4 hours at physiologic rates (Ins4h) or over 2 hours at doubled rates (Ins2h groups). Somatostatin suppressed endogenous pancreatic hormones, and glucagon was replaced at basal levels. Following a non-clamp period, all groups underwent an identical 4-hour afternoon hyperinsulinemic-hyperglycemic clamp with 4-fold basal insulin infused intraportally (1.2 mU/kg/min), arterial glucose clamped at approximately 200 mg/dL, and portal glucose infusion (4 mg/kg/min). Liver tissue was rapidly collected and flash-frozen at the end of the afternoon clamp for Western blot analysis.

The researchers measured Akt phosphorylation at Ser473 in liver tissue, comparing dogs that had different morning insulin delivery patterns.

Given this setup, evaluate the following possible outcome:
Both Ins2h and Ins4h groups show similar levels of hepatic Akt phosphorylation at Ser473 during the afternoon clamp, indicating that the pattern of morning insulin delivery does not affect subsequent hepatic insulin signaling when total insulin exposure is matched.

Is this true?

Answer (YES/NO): YES